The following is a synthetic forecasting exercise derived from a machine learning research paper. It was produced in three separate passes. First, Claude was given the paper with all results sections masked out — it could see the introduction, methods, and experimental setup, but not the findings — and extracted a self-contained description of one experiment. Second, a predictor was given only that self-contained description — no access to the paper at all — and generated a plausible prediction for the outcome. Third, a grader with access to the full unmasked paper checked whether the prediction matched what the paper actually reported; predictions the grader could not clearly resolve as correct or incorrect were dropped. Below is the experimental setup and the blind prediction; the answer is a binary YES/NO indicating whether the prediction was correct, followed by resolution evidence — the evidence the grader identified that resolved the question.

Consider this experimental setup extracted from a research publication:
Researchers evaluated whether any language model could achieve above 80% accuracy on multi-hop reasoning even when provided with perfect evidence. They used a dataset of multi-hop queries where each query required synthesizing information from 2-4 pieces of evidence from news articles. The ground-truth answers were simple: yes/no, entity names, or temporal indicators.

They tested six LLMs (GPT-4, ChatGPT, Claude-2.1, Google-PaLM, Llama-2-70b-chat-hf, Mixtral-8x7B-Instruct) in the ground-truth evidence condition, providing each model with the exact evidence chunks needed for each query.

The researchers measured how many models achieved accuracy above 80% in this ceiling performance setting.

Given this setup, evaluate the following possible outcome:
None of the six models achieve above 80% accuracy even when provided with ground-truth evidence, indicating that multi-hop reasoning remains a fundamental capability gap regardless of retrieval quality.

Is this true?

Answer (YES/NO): NO